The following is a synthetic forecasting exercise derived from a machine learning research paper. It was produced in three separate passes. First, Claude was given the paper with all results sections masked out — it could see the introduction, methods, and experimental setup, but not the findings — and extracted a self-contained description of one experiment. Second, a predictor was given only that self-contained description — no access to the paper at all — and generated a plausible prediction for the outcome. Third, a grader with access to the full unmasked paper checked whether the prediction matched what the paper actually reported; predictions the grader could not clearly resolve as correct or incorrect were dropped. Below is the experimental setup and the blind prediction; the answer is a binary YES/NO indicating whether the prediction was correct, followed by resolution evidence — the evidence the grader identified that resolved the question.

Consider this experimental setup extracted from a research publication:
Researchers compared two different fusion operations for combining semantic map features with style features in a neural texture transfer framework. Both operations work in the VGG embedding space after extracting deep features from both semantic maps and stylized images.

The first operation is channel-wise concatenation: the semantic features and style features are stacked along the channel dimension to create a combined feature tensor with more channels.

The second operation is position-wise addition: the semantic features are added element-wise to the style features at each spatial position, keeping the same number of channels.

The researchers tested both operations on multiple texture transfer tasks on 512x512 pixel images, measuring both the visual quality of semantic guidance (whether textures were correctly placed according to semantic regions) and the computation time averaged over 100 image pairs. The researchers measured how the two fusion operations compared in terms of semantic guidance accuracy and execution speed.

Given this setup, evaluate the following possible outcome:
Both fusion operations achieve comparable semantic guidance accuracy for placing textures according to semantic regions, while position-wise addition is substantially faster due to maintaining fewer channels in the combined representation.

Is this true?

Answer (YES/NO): NO